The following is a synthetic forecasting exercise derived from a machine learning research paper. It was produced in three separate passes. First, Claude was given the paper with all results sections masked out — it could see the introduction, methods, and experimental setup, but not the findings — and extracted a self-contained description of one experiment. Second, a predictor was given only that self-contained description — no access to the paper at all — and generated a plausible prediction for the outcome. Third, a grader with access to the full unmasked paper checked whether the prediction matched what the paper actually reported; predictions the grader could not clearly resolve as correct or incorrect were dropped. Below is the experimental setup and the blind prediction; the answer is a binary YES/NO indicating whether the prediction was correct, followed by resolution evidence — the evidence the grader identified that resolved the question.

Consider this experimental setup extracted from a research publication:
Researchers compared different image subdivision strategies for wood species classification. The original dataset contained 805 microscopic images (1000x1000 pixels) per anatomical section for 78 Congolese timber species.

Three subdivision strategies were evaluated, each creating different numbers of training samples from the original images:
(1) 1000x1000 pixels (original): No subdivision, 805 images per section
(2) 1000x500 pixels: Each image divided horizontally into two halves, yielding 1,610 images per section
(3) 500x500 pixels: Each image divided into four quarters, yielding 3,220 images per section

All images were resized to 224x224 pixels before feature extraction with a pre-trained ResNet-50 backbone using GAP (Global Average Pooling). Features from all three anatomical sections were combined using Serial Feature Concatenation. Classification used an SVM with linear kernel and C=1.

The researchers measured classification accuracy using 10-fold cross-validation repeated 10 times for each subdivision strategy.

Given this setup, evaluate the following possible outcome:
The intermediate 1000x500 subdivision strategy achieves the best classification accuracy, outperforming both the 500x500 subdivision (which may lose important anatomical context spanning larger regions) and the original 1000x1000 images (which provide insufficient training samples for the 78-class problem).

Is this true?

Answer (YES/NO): NO